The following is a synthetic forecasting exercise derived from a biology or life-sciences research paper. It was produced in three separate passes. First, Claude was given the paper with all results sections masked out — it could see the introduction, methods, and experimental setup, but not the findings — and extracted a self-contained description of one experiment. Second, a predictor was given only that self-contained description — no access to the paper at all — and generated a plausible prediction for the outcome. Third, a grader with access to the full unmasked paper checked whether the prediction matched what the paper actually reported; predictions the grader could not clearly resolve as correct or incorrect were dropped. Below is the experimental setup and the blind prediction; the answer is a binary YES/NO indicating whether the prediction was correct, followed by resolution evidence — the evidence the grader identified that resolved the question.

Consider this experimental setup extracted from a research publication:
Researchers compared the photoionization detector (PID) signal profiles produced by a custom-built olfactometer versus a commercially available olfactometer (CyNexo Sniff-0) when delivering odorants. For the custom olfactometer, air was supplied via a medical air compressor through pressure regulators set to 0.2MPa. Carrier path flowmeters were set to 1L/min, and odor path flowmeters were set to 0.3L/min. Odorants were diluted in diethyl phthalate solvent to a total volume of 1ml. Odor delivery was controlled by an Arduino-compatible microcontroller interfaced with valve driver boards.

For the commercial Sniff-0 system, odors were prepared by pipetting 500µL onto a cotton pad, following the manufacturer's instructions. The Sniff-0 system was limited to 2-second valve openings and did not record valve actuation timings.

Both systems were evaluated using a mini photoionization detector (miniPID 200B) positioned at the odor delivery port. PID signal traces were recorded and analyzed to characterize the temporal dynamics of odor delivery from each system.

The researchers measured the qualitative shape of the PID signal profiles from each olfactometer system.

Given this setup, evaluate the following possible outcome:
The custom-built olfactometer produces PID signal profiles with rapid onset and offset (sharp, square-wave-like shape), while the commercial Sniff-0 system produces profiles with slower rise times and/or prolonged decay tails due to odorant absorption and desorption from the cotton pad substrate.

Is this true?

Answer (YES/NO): NO